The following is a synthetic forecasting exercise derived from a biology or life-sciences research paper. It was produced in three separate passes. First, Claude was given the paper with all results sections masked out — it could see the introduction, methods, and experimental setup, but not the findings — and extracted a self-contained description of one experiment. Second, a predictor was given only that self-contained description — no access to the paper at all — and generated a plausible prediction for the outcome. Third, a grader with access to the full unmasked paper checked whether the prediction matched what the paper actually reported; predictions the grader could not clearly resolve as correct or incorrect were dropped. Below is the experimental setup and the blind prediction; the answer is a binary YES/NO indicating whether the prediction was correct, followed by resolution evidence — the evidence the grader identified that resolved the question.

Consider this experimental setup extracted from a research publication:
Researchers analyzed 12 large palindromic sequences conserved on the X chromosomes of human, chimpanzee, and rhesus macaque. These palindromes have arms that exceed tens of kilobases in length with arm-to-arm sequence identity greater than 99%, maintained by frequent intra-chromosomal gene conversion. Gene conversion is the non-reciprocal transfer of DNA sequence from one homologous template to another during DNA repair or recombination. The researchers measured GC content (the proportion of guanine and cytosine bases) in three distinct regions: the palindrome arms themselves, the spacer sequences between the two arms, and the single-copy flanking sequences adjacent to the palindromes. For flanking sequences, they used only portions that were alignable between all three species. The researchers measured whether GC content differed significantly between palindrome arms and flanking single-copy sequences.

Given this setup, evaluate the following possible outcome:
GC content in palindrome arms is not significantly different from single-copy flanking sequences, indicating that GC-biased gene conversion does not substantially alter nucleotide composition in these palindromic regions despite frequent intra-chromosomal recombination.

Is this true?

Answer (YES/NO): NO